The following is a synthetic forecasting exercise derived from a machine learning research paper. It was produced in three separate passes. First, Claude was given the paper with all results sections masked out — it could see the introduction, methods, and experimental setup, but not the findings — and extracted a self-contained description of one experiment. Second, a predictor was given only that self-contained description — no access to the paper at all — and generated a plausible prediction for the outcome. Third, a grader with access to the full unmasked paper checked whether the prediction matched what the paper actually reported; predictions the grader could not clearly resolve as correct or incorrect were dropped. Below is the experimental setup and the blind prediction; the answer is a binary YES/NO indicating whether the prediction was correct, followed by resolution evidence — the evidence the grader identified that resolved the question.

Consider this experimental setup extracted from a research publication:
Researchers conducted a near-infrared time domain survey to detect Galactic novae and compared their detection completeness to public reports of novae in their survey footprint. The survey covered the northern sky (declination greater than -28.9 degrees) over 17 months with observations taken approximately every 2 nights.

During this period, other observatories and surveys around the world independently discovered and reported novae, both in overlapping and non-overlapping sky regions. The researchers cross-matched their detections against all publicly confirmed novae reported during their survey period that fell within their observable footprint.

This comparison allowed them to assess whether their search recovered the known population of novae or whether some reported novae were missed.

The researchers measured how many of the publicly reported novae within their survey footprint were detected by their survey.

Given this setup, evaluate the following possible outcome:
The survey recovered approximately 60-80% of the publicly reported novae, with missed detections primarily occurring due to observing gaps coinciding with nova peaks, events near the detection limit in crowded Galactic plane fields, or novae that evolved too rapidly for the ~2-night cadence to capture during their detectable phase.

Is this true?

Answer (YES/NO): NO